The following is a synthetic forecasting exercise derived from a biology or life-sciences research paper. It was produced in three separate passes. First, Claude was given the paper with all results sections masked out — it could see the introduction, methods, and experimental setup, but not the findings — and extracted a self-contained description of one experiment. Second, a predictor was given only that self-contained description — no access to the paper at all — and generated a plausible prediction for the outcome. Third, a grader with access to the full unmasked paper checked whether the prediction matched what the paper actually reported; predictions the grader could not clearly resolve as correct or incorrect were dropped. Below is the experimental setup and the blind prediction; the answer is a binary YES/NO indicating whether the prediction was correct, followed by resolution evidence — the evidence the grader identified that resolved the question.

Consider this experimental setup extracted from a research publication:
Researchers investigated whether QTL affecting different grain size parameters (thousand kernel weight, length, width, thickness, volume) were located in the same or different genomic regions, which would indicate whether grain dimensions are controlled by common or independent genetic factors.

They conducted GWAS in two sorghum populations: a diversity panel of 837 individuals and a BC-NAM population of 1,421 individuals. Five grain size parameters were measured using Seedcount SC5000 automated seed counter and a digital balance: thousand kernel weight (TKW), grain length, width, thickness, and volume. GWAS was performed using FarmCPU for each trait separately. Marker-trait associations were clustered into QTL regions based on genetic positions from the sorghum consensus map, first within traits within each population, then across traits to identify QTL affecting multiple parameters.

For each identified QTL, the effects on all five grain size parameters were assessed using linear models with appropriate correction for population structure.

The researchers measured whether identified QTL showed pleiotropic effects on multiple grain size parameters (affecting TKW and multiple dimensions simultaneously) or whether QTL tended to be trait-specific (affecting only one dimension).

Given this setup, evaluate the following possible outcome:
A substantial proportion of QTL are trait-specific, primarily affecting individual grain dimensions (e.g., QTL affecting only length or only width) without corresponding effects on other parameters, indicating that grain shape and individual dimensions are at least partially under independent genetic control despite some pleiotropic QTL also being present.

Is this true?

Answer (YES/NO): NO